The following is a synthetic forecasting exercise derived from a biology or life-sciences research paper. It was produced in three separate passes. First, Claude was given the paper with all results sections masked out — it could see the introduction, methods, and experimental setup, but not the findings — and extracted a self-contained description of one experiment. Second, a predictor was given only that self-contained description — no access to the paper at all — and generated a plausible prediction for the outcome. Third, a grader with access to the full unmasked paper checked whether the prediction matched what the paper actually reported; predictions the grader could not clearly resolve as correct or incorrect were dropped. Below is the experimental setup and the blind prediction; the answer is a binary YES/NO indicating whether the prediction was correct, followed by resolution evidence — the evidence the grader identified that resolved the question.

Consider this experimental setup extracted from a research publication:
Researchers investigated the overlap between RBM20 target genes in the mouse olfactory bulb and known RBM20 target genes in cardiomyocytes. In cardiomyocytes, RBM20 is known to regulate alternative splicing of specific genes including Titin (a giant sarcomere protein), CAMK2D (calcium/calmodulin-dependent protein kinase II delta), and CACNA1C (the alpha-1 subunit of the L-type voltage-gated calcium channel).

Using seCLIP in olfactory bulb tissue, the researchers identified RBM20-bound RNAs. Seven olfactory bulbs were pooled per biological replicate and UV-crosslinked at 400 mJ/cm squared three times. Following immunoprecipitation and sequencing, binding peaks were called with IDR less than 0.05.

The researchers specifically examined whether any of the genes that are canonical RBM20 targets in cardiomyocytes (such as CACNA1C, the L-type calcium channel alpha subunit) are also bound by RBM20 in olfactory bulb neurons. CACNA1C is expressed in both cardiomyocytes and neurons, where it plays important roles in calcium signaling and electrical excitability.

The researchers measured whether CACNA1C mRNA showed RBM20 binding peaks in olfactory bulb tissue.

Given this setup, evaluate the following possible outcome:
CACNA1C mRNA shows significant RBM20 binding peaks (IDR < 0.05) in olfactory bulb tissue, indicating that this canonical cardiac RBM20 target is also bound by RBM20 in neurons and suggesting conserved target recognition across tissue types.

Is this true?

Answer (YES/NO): NO